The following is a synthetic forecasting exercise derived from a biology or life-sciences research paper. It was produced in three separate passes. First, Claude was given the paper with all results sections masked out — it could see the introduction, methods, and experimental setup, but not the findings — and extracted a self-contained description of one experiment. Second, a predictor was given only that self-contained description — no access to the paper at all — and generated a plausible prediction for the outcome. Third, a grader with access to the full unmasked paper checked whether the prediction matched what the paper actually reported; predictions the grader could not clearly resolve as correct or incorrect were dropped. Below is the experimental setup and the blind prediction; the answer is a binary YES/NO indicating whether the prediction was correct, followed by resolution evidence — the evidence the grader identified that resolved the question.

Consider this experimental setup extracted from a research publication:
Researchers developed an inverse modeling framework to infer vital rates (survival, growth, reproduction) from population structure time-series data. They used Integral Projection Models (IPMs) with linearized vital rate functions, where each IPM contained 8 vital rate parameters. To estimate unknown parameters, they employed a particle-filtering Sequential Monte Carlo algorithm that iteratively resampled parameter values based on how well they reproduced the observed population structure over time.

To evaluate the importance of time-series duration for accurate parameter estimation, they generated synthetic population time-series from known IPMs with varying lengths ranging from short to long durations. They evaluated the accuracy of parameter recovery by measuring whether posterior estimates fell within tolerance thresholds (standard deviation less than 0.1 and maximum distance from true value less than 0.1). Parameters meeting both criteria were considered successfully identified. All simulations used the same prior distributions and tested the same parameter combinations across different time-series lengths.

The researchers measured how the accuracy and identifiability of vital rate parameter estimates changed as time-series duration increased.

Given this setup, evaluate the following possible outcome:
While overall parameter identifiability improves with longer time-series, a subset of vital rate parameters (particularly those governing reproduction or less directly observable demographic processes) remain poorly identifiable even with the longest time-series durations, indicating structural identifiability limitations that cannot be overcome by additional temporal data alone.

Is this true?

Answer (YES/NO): NO